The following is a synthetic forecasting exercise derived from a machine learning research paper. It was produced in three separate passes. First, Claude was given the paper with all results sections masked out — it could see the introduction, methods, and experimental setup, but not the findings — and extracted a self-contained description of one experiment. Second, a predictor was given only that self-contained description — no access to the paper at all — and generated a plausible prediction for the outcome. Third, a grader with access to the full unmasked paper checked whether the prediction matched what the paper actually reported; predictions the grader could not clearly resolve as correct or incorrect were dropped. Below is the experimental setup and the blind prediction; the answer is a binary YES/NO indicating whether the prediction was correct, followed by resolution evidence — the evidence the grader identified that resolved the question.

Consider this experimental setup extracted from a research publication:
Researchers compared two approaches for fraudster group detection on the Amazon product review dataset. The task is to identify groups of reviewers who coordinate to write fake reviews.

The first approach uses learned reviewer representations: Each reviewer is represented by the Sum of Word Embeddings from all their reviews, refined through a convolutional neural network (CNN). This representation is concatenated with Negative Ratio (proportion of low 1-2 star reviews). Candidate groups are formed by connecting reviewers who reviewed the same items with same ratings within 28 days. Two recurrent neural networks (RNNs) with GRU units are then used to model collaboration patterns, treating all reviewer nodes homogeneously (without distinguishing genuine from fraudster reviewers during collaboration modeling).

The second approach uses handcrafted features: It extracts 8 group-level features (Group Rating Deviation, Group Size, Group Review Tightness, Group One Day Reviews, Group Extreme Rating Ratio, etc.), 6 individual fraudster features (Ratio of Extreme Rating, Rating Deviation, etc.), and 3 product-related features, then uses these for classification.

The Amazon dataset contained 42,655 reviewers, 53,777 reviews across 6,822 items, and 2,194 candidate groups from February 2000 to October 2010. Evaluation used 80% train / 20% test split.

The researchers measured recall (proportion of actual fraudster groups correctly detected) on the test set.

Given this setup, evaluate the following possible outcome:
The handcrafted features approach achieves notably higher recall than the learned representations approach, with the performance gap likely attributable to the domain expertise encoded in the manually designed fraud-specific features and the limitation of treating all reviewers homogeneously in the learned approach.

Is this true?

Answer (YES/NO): YES